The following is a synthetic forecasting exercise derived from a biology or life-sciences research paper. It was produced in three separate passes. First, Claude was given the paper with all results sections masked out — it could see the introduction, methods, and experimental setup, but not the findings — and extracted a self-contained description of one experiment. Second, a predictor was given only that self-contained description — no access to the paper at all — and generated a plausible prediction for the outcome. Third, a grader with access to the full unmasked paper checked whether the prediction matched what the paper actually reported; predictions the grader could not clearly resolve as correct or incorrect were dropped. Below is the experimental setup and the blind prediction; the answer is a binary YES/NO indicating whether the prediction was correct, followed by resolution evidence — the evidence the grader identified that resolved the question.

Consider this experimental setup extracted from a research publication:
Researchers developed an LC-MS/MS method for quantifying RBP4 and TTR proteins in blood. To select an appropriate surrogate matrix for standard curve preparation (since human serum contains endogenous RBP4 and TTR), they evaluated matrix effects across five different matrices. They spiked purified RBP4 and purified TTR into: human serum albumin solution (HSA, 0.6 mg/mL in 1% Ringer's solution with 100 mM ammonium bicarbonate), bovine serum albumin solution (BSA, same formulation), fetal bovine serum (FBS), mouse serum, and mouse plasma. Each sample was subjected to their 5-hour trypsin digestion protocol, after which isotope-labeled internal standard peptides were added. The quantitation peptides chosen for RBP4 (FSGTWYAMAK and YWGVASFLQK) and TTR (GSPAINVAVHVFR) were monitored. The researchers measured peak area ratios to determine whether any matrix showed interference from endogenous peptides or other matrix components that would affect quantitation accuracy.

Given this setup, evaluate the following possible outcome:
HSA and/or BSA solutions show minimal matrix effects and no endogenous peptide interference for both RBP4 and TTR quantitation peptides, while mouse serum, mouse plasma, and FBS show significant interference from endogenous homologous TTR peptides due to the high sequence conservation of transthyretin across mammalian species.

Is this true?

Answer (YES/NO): NO